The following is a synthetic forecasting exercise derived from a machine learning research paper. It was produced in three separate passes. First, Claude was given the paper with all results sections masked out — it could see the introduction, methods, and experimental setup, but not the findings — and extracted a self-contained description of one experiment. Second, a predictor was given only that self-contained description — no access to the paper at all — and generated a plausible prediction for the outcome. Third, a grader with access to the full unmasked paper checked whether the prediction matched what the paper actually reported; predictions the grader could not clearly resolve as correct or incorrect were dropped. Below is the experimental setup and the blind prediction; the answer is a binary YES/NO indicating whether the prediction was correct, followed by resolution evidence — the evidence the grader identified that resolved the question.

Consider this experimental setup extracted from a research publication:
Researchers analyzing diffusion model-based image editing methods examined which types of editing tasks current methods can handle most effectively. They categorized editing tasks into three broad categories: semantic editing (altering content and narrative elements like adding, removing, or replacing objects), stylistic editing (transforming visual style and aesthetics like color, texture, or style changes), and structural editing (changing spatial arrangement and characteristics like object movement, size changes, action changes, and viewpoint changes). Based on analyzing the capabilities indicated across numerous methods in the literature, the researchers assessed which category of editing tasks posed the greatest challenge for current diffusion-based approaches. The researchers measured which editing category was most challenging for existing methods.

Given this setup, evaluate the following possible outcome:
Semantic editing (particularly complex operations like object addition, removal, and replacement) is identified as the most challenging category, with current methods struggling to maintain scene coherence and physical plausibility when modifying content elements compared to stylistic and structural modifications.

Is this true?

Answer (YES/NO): NO